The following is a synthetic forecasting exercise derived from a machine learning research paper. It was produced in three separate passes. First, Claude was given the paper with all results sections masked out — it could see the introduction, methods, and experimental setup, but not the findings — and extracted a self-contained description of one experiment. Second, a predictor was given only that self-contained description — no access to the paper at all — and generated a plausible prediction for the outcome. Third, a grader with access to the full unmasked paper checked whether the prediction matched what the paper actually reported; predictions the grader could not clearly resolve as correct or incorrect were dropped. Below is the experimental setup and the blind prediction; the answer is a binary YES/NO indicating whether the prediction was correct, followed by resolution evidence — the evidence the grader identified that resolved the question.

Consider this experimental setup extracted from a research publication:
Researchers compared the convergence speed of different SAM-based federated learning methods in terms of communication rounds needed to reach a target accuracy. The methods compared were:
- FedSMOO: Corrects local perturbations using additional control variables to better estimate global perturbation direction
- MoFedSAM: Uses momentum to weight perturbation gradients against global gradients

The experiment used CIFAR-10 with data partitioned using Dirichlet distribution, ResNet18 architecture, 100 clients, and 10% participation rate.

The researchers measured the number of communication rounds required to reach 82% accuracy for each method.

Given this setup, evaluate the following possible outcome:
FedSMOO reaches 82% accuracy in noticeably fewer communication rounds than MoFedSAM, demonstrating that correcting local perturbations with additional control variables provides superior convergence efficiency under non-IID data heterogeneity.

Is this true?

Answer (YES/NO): YES